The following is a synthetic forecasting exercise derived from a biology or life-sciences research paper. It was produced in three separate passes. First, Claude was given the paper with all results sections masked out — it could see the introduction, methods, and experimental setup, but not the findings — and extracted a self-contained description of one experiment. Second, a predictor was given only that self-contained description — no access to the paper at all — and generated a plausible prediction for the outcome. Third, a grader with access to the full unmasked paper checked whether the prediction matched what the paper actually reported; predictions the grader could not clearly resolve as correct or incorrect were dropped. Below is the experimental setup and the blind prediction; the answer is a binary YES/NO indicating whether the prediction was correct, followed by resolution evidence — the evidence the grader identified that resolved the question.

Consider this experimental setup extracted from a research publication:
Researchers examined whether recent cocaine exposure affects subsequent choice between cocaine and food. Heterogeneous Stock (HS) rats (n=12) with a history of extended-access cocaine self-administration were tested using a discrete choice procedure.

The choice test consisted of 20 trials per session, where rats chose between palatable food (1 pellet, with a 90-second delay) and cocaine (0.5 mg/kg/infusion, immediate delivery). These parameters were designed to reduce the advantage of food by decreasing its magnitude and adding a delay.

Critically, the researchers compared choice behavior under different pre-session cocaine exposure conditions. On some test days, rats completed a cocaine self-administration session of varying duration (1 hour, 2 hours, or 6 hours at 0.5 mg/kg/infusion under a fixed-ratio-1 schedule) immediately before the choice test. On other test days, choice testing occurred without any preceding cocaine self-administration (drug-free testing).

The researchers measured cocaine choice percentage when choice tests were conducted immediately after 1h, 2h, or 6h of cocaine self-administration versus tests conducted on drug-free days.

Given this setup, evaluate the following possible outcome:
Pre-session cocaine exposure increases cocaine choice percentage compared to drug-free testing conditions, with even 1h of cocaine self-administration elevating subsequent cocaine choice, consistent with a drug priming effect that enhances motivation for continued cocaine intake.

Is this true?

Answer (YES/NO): NO